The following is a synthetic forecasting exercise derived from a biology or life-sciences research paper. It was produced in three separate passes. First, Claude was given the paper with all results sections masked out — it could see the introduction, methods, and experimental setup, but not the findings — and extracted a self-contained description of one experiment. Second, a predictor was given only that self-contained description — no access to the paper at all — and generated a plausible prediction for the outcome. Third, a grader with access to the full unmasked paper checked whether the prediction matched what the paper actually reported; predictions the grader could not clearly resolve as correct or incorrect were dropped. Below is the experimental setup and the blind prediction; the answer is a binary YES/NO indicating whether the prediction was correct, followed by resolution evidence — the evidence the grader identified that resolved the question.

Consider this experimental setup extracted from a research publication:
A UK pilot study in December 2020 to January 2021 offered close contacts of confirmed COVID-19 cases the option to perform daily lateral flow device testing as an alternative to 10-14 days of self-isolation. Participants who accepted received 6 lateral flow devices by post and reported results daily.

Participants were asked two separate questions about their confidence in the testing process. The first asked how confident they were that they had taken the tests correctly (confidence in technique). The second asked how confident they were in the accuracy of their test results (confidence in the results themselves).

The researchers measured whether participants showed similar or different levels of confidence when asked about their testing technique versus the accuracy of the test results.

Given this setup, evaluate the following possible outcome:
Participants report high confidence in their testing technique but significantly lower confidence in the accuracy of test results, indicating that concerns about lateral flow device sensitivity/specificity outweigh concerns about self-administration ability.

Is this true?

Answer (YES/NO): YES